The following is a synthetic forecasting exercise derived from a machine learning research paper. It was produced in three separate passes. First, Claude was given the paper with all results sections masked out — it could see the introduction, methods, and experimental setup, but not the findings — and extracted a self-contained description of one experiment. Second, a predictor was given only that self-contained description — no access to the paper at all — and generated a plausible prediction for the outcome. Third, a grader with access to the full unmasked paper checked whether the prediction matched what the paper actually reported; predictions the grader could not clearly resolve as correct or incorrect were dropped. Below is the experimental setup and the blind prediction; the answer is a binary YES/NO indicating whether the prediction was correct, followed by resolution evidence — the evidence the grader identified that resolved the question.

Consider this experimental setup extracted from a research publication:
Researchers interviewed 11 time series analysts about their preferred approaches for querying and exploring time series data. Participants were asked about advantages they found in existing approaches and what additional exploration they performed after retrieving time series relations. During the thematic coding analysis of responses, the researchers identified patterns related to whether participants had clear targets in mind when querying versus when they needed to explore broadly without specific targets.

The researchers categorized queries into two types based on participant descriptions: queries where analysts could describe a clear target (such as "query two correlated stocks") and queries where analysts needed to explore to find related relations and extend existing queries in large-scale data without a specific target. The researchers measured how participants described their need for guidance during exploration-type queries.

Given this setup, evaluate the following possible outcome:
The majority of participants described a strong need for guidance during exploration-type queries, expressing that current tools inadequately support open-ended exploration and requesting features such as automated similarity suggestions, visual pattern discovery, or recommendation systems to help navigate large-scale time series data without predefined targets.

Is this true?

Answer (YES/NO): NO